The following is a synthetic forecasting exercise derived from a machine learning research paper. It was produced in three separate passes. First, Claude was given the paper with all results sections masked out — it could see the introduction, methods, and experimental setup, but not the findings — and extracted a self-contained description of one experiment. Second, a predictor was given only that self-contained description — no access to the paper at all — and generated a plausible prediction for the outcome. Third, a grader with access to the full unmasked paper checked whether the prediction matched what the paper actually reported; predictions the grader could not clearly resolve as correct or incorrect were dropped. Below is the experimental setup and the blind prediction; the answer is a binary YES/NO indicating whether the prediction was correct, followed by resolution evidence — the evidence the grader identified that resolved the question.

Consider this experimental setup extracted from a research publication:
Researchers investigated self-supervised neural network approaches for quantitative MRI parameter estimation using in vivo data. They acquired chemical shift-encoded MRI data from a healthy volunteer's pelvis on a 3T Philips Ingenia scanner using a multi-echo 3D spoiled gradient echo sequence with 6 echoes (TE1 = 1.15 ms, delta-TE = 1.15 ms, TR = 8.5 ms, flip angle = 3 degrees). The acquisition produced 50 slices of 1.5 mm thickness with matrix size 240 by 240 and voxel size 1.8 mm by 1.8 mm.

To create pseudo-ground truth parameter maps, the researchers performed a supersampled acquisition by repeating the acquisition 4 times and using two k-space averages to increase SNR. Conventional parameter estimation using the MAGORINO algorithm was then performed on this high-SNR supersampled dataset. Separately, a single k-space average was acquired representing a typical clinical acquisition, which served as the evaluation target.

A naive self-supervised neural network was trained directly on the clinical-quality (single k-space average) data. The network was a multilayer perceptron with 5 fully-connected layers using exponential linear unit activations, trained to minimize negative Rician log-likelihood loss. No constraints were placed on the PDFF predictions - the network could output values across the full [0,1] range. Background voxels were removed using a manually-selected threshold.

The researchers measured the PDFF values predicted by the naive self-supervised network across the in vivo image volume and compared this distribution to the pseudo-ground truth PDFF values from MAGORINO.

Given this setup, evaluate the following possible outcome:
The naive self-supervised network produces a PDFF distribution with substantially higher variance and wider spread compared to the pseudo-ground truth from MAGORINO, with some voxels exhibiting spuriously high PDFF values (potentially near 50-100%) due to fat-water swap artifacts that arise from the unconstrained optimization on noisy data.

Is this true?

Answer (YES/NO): NO